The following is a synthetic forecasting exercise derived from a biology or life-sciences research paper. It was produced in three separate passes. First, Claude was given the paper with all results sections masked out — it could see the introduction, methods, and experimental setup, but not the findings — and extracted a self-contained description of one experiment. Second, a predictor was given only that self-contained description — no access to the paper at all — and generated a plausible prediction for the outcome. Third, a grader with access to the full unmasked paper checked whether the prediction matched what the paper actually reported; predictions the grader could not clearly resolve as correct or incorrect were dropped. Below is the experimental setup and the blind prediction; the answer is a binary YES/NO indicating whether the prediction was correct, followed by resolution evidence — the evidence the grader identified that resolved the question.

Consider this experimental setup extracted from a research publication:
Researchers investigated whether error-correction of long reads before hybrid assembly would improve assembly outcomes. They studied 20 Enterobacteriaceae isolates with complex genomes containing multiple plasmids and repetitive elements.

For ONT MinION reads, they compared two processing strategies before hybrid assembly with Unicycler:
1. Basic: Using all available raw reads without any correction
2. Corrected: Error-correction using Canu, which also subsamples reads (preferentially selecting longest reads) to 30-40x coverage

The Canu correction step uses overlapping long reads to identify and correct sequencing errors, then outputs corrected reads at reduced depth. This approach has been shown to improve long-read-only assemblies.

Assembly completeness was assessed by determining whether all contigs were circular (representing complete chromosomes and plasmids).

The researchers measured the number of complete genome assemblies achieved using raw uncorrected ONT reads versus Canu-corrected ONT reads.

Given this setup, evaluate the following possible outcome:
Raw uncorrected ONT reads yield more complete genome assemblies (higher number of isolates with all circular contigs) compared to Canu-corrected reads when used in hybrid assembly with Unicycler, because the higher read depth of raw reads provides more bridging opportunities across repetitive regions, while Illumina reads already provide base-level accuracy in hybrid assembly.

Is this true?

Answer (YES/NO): YES